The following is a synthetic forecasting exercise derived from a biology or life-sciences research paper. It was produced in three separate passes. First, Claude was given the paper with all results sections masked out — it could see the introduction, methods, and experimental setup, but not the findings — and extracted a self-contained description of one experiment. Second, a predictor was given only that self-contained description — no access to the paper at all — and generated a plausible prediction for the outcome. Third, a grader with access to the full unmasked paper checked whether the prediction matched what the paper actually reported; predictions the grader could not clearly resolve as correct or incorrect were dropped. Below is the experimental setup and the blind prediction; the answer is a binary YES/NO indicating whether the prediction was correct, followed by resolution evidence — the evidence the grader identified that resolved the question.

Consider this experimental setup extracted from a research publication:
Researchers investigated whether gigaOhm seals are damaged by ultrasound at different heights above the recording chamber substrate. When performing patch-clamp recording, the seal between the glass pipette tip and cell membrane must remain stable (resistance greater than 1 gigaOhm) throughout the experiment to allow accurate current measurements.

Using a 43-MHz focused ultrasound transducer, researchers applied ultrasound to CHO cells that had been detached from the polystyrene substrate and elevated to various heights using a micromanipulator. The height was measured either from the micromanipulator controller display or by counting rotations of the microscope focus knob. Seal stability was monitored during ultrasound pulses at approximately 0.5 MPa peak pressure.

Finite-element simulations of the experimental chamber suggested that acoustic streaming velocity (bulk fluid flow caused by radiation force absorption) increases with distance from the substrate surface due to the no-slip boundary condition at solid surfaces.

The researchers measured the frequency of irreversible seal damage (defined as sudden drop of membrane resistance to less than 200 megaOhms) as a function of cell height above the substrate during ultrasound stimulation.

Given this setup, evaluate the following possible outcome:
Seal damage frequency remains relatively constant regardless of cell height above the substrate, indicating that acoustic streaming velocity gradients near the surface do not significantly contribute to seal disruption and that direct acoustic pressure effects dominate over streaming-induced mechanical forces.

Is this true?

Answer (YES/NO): NO